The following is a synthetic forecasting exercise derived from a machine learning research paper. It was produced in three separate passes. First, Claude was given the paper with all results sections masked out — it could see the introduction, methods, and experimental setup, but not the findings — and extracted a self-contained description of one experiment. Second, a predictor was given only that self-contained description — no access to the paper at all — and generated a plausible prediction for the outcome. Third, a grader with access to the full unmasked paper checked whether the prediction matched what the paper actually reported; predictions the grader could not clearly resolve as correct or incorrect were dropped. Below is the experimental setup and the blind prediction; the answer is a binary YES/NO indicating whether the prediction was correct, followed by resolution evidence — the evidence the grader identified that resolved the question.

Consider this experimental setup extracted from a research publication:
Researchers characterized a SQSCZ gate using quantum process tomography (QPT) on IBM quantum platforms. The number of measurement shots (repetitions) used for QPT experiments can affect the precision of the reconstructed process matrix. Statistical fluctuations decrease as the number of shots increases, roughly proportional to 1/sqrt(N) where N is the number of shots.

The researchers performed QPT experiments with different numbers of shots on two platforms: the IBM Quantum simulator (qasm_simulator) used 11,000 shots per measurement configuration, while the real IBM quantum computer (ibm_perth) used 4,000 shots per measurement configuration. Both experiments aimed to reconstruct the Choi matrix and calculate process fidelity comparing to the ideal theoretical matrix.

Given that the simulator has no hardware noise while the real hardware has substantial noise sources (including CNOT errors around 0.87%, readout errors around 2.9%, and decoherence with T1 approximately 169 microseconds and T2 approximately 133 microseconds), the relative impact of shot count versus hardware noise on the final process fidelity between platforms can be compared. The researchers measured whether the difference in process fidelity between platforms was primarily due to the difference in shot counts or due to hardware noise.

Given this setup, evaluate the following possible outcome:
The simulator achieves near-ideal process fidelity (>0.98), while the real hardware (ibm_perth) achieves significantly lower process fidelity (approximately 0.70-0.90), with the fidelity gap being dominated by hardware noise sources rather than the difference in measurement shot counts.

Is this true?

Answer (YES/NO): NO